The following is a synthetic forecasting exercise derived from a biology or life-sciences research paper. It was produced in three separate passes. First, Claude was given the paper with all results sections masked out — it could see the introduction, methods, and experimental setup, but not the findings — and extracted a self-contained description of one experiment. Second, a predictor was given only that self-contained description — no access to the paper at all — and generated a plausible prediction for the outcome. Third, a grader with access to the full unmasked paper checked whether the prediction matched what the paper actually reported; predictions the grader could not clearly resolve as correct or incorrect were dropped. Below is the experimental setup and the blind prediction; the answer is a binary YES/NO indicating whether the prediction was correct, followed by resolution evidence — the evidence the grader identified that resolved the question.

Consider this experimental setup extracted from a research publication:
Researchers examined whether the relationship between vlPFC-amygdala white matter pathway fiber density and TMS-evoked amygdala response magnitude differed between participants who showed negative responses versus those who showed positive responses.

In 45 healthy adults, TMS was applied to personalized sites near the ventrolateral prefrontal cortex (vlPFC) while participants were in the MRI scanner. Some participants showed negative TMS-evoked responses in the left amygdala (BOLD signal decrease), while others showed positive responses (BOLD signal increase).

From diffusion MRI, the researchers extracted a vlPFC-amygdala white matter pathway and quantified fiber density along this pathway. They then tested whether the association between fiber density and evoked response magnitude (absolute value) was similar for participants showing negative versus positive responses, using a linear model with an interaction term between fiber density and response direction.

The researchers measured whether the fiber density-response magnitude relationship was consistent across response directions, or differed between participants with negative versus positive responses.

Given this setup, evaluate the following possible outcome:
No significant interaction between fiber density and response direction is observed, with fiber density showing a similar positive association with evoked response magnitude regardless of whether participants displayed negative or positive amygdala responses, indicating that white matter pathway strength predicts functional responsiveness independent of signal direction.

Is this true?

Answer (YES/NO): YES